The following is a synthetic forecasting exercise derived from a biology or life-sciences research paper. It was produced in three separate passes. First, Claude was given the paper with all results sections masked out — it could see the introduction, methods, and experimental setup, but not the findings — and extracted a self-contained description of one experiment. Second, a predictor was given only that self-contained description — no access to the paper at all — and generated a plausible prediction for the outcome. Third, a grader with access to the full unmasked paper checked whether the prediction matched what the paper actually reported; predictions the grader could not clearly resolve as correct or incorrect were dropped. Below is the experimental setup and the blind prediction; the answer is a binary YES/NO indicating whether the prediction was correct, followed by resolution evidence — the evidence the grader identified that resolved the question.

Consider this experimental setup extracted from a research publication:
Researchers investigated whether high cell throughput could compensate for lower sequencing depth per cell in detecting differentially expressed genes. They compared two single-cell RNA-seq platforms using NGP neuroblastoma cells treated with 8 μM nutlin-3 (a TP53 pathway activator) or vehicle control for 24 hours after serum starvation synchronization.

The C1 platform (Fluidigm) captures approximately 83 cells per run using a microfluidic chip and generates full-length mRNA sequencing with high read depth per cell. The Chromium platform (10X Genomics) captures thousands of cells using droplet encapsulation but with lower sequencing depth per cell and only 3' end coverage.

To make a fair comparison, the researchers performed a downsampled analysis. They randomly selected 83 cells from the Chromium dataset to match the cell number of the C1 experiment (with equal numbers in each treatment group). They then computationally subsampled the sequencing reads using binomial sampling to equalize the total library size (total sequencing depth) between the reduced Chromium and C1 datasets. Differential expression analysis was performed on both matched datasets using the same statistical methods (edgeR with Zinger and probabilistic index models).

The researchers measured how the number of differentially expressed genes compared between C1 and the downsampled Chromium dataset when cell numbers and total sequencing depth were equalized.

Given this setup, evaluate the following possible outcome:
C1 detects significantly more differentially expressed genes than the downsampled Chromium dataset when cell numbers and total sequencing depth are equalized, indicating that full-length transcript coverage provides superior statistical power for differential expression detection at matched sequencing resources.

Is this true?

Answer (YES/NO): NO